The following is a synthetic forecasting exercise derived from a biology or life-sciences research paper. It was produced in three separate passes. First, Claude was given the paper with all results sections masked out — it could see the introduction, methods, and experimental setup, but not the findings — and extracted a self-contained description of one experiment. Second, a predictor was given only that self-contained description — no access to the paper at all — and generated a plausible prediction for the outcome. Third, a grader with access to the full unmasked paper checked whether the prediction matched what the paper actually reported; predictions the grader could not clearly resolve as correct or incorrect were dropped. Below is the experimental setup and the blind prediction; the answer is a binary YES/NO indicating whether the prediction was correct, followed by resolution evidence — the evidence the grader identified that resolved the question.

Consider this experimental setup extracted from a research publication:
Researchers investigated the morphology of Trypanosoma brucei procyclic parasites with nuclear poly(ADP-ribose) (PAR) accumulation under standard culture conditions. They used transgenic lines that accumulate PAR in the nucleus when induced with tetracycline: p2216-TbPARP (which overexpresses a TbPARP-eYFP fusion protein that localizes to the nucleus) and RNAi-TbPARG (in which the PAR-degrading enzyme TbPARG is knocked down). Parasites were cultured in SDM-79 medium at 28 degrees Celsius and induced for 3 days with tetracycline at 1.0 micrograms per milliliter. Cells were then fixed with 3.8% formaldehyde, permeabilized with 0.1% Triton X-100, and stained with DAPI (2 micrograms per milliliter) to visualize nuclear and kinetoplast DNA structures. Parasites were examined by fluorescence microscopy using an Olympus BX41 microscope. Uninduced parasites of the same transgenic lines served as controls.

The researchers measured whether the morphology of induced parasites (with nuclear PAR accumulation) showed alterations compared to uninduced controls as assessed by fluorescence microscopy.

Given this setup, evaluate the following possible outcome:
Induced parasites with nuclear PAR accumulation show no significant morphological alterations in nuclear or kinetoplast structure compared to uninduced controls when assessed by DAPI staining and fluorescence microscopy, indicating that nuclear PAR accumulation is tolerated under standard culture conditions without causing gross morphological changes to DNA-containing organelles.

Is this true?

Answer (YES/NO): YES